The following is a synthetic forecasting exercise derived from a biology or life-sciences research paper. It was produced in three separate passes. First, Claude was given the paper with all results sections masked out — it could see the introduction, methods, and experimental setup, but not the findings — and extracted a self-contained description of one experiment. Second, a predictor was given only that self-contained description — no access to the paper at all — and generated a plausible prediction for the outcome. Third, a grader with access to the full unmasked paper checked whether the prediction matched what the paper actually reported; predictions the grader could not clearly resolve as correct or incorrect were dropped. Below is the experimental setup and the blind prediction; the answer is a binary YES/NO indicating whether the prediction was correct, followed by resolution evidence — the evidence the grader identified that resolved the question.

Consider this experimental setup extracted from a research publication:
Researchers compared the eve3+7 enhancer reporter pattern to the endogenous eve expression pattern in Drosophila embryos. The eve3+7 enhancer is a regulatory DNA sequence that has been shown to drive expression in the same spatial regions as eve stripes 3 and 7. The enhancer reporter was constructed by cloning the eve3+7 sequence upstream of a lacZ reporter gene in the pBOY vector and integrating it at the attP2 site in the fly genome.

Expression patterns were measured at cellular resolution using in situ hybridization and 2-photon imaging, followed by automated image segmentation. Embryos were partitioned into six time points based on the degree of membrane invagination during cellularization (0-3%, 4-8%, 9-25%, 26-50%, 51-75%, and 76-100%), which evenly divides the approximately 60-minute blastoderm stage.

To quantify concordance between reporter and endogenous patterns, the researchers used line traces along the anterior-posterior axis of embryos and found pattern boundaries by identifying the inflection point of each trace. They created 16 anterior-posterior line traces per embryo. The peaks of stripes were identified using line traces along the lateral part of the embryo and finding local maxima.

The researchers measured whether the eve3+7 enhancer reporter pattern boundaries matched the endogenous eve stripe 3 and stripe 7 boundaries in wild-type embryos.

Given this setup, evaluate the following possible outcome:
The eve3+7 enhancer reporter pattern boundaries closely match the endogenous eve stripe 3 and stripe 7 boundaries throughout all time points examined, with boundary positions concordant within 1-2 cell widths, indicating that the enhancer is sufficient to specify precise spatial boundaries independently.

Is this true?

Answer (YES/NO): NO